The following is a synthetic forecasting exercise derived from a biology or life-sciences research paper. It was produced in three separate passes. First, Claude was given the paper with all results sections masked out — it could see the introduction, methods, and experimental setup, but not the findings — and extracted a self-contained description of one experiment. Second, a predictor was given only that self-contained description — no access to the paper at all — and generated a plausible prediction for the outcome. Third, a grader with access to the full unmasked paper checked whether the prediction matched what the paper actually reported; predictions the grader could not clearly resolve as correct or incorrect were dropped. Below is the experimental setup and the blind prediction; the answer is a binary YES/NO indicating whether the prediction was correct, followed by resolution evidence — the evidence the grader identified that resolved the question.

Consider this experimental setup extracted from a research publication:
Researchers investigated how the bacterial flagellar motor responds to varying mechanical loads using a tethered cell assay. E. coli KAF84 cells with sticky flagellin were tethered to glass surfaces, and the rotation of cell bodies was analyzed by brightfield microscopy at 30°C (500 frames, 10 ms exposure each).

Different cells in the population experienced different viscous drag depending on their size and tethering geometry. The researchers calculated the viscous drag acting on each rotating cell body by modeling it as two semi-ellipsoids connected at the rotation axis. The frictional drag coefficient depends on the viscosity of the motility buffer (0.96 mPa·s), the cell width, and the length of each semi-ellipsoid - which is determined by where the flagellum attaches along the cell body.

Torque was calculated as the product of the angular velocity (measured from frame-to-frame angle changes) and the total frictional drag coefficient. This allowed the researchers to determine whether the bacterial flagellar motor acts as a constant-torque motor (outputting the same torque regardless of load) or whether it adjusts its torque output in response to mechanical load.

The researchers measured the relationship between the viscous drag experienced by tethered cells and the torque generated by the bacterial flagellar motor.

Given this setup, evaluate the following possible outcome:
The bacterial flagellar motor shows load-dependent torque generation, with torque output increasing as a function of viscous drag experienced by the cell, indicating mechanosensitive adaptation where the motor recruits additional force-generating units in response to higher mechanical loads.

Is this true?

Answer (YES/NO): NO